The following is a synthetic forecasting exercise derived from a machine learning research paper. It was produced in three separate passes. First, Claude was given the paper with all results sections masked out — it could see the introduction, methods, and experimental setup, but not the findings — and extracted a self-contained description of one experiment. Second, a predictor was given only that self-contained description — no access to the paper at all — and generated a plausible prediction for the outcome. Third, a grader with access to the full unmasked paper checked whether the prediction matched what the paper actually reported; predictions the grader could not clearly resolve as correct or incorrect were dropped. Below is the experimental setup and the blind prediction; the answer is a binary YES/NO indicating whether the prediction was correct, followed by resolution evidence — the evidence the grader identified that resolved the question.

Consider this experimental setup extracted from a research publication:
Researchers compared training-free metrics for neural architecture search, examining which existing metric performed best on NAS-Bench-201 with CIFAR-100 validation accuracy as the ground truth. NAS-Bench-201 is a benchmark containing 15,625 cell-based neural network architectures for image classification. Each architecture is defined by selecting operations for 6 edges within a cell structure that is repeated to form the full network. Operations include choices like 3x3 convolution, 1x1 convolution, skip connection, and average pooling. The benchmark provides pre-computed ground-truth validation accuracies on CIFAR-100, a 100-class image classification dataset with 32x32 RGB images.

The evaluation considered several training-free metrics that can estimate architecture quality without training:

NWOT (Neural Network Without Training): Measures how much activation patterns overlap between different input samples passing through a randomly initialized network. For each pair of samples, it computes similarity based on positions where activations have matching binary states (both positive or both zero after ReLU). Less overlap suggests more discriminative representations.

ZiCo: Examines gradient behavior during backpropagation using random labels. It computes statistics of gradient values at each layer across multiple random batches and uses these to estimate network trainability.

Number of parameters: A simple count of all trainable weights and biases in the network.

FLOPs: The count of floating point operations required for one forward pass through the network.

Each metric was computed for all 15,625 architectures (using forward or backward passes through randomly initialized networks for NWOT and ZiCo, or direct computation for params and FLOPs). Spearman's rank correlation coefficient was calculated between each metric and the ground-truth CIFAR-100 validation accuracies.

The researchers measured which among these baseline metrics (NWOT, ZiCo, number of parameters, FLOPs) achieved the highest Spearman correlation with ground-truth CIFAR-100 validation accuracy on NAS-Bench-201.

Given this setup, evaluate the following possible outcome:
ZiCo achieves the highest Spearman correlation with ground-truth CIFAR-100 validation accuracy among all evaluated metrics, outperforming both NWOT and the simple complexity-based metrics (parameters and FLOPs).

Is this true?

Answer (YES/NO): NO